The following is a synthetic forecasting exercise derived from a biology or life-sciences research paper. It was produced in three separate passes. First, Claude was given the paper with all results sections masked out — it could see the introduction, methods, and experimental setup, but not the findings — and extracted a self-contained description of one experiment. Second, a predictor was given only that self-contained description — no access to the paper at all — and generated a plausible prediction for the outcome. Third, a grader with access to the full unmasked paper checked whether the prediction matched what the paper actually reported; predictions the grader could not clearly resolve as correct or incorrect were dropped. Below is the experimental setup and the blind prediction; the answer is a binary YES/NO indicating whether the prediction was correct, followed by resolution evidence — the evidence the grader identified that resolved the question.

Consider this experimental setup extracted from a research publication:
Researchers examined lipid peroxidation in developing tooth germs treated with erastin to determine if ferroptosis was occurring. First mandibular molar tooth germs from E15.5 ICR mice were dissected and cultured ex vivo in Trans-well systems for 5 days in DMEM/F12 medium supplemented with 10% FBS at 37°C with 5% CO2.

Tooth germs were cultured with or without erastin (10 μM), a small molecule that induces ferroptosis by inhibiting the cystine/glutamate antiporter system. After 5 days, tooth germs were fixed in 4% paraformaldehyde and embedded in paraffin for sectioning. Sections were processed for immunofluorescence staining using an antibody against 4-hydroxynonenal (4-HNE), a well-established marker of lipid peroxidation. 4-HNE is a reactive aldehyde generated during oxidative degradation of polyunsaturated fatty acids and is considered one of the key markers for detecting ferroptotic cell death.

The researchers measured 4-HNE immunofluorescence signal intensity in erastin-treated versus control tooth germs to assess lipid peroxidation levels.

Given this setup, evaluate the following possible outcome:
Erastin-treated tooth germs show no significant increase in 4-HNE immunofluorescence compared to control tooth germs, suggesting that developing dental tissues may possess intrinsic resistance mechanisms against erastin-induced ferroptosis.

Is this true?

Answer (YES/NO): NO